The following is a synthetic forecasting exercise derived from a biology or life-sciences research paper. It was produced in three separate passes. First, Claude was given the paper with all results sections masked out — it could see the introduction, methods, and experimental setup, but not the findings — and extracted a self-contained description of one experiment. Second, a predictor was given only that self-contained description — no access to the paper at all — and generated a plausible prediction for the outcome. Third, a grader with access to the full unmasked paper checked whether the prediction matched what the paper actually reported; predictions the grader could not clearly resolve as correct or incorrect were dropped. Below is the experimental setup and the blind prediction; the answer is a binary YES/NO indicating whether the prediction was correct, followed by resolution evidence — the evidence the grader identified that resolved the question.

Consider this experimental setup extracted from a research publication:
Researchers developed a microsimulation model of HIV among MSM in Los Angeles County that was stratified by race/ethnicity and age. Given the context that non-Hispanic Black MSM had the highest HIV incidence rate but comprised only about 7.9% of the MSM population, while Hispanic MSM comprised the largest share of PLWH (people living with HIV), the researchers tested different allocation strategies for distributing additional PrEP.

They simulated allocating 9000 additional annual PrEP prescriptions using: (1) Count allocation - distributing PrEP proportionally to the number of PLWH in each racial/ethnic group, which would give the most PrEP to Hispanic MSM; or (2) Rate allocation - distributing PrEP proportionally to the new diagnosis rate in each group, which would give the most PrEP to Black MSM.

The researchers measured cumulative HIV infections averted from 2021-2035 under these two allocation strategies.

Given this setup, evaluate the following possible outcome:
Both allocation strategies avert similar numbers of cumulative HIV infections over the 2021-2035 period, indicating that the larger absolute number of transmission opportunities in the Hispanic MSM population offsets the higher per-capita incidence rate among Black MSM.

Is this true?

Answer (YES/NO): NO